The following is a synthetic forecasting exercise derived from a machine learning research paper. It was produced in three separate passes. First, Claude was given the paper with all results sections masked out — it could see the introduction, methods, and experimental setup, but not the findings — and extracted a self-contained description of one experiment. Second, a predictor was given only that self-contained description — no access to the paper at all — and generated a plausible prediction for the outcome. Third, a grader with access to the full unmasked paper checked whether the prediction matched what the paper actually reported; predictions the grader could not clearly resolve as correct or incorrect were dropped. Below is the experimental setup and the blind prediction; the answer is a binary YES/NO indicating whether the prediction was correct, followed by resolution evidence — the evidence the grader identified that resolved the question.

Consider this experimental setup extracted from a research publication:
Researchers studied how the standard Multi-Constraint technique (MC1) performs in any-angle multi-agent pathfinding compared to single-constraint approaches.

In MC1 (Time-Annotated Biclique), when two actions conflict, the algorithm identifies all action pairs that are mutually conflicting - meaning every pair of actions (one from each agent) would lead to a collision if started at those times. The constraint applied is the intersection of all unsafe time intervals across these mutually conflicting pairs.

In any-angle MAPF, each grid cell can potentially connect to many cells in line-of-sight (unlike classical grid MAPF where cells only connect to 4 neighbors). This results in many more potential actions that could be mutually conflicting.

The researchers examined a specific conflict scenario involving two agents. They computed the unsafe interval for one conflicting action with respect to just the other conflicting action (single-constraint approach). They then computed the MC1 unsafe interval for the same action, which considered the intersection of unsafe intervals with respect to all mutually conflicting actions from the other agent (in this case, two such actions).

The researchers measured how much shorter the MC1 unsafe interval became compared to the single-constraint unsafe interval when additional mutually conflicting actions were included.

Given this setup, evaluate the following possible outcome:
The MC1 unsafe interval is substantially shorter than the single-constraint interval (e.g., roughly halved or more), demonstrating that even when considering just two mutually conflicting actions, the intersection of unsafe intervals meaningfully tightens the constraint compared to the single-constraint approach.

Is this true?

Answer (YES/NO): NO